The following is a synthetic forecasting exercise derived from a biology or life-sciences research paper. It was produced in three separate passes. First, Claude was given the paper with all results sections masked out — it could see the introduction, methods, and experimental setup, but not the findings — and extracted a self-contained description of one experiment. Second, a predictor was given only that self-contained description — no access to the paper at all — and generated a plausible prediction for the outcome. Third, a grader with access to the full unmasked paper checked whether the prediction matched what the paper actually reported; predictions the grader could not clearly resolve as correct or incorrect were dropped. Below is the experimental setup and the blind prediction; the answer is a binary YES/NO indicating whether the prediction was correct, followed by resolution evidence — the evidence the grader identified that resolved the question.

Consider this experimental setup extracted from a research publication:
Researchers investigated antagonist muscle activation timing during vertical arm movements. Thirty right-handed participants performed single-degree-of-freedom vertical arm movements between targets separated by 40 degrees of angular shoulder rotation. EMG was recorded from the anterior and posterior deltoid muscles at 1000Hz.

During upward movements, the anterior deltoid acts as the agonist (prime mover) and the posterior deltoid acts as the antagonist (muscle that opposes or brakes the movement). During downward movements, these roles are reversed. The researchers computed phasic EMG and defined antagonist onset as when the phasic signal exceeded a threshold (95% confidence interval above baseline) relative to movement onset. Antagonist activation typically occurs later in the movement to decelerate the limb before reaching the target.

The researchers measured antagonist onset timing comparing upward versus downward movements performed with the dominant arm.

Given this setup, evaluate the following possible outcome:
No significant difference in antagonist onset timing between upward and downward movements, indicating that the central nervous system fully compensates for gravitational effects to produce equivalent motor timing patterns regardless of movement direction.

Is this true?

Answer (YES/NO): NO